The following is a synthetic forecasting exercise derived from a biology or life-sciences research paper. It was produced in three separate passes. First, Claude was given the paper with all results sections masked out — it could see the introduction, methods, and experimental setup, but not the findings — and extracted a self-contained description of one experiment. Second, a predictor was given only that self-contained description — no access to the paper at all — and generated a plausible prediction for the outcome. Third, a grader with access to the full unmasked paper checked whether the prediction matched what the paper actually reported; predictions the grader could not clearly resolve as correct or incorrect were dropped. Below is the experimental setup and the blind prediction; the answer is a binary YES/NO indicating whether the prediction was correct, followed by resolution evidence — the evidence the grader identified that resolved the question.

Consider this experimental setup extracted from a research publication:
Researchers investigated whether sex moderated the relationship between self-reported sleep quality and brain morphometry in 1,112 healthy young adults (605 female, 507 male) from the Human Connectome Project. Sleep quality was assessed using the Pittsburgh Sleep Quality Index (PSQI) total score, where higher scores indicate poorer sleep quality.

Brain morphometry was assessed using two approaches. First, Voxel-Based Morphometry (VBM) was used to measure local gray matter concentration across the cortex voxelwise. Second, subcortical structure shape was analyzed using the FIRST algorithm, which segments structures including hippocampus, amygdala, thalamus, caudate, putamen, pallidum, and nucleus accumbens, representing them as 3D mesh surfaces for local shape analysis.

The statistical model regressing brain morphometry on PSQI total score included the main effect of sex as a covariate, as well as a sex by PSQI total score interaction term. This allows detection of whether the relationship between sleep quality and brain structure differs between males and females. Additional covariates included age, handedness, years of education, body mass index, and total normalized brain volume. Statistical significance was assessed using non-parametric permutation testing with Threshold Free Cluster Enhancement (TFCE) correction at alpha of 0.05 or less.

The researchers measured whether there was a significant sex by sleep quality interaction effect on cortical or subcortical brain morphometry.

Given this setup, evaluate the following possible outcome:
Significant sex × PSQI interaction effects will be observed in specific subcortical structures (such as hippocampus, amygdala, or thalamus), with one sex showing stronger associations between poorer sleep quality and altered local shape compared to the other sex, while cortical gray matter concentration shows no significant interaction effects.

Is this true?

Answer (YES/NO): NO